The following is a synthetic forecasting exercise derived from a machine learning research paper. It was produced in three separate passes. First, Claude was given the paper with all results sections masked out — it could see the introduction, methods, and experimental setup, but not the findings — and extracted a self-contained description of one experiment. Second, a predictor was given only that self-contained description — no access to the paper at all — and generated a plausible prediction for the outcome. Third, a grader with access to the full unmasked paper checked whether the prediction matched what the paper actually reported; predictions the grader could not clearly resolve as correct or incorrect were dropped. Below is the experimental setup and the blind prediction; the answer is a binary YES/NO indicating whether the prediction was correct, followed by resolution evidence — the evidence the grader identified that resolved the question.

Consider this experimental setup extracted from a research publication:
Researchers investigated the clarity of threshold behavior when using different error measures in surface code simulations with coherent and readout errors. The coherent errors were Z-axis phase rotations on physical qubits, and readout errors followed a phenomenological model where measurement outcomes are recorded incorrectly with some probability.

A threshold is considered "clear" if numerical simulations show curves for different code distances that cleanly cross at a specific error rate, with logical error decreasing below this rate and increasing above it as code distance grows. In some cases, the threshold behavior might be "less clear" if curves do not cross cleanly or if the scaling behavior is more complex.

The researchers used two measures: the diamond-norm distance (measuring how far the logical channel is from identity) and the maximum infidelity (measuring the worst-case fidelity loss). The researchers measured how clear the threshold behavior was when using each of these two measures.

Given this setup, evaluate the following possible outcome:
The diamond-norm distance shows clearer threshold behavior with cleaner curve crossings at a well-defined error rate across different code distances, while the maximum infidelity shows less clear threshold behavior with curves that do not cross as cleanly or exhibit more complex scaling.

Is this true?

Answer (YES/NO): NO